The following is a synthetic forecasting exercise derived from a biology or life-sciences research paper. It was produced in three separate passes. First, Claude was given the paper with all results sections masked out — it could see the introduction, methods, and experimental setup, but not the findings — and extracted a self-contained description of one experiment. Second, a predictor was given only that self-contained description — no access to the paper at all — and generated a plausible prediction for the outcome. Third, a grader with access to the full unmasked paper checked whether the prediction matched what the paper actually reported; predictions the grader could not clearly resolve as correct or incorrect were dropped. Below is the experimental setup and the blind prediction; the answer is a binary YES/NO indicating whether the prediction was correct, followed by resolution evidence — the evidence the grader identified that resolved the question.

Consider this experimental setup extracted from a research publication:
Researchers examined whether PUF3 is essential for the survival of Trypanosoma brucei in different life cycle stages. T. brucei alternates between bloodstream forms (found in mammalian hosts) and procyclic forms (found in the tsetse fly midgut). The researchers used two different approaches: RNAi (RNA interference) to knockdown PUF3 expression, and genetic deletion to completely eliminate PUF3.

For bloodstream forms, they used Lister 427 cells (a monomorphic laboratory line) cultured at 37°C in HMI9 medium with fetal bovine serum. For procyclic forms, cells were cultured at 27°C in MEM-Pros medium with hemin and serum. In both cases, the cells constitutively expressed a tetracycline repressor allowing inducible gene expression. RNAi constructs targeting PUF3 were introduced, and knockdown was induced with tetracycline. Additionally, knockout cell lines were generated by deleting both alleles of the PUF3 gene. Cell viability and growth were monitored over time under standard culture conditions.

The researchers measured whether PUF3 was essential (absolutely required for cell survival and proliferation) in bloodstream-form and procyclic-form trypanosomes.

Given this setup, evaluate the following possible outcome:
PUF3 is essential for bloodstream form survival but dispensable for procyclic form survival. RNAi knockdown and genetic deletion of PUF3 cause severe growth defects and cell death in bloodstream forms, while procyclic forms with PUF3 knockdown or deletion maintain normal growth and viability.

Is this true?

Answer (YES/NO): NO